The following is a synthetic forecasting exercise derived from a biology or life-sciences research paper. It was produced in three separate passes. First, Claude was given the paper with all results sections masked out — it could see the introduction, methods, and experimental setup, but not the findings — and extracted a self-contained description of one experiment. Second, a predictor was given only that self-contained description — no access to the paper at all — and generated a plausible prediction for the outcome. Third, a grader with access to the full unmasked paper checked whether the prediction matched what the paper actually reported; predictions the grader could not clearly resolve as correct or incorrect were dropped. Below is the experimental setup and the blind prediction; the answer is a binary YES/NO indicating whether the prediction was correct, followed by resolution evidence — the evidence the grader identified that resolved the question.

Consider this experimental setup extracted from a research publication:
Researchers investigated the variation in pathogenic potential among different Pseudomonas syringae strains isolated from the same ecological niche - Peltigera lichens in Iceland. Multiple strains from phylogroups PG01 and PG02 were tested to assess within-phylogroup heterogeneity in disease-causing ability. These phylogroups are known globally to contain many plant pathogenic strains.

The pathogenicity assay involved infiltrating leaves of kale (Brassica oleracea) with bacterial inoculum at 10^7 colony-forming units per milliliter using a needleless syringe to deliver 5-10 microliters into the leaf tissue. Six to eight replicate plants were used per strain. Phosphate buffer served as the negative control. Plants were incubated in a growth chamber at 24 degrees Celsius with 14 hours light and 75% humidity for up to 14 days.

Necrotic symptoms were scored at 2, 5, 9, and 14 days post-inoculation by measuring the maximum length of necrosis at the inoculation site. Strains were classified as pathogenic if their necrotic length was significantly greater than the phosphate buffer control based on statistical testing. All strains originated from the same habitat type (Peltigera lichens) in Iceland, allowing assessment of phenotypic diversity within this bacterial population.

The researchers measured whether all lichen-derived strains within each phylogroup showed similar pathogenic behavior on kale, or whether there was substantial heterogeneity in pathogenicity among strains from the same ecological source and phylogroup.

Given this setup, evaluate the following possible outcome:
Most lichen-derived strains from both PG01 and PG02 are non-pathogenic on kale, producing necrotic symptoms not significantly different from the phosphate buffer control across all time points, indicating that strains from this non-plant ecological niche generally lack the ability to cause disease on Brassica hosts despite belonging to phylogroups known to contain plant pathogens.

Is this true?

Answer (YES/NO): NO